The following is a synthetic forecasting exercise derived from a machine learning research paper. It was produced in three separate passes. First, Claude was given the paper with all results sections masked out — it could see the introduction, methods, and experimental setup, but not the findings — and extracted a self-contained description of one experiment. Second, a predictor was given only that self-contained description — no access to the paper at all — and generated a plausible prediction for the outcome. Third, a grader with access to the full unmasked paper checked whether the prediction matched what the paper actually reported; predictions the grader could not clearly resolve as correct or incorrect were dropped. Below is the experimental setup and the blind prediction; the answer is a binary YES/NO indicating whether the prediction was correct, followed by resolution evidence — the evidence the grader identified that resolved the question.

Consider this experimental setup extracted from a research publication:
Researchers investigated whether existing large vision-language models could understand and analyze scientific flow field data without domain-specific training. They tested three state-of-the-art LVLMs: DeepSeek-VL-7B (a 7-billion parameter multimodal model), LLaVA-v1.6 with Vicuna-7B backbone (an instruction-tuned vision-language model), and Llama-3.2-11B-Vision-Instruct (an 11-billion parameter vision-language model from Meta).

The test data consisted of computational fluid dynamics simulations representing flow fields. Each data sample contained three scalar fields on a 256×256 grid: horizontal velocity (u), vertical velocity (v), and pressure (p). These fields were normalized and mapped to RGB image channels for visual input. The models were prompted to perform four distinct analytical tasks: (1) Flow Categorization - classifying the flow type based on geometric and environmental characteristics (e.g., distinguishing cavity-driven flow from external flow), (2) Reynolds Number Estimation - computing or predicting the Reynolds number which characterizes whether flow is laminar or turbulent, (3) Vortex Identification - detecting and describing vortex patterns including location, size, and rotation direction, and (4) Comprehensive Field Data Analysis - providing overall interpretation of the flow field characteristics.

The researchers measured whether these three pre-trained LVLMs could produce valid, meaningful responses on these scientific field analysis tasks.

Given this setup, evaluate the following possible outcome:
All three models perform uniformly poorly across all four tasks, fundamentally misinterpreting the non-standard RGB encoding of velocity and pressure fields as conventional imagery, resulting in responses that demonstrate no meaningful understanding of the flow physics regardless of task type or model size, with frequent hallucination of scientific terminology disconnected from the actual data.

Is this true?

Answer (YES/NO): YES